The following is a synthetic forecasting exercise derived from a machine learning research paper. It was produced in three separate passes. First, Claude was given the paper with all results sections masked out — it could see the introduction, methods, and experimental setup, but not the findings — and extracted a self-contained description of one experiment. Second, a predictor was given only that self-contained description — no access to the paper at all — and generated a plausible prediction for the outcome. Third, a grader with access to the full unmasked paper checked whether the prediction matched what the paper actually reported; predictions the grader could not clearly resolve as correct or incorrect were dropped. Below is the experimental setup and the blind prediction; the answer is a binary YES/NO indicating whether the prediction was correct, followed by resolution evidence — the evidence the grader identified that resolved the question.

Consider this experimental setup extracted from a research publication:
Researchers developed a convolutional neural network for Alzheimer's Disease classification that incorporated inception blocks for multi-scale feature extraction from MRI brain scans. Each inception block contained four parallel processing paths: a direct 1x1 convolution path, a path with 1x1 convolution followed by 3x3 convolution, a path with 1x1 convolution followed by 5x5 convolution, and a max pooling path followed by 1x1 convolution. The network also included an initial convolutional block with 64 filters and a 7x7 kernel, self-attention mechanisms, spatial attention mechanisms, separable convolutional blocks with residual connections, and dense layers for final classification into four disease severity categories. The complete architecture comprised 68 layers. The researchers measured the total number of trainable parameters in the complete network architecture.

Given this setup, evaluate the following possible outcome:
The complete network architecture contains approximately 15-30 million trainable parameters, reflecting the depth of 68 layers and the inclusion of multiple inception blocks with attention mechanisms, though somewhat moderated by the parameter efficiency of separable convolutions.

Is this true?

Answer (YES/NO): NO